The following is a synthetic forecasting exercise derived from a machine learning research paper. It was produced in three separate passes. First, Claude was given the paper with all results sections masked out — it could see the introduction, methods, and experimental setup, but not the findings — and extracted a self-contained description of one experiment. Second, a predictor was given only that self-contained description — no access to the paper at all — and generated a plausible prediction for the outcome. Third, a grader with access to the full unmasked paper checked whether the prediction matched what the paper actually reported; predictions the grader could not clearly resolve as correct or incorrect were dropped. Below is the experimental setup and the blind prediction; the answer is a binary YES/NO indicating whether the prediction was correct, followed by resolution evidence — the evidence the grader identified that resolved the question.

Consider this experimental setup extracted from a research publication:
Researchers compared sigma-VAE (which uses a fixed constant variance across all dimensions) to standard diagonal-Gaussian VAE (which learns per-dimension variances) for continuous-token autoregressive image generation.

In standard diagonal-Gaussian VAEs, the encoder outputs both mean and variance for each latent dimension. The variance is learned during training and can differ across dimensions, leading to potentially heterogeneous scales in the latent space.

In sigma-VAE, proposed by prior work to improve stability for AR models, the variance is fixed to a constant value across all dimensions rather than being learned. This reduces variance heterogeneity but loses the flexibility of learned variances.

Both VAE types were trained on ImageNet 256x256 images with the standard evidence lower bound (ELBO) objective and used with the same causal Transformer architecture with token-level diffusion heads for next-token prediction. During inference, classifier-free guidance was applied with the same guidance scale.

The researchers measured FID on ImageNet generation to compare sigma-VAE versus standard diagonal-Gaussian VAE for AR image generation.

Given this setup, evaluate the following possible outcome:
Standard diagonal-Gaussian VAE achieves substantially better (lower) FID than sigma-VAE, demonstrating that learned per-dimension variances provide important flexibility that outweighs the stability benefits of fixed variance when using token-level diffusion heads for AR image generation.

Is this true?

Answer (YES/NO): NO